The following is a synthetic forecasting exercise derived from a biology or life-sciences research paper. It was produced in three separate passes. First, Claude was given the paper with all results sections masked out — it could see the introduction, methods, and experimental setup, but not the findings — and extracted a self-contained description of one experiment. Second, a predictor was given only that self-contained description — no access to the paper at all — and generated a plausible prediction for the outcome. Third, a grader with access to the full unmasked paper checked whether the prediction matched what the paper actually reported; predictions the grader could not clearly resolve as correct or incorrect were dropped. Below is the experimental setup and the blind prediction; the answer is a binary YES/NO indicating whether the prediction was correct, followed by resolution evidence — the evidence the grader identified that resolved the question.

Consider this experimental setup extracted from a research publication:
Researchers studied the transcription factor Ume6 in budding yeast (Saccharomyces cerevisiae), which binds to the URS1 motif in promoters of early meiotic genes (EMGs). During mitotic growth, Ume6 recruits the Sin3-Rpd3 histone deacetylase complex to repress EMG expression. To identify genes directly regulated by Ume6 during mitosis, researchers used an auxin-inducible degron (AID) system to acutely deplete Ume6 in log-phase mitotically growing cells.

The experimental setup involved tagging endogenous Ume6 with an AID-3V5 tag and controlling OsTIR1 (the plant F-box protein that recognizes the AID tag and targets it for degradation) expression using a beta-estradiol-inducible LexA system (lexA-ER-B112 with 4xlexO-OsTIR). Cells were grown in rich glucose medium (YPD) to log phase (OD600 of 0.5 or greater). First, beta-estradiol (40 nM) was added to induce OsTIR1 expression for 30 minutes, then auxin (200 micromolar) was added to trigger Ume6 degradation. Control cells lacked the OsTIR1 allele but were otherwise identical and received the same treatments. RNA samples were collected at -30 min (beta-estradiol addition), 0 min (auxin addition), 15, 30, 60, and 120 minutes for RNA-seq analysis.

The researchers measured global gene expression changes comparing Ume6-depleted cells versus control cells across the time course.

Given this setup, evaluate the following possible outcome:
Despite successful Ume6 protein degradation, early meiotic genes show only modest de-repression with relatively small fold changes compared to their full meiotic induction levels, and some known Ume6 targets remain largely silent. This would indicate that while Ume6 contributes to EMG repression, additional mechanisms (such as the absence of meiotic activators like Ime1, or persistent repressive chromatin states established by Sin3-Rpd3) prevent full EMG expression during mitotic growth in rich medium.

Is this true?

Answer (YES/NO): NO